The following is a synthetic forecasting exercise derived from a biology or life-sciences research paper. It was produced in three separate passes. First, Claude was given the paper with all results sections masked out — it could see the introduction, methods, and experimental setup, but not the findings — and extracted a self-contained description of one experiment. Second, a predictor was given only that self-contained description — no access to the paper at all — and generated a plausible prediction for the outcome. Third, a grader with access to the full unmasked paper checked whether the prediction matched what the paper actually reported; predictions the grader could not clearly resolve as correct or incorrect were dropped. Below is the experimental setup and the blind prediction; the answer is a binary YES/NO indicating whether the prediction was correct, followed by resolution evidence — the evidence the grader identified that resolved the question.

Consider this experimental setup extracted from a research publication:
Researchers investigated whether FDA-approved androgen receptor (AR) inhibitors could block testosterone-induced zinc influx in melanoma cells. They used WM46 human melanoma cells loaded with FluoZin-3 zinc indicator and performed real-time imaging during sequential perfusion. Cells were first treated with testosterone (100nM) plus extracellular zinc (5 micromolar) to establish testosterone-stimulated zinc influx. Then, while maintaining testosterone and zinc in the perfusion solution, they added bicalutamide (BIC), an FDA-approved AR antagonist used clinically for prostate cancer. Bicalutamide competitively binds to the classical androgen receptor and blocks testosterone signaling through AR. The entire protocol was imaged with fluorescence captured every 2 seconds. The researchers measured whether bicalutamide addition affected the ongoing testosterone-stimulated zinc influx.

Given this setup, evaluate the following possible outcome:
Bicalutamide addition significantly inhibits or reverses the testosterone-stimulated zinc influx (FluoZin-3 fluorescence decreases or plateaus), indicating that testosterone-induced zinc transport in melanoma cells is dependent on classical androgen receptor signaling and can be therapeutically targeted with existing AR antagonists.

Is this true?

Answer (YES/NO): NO